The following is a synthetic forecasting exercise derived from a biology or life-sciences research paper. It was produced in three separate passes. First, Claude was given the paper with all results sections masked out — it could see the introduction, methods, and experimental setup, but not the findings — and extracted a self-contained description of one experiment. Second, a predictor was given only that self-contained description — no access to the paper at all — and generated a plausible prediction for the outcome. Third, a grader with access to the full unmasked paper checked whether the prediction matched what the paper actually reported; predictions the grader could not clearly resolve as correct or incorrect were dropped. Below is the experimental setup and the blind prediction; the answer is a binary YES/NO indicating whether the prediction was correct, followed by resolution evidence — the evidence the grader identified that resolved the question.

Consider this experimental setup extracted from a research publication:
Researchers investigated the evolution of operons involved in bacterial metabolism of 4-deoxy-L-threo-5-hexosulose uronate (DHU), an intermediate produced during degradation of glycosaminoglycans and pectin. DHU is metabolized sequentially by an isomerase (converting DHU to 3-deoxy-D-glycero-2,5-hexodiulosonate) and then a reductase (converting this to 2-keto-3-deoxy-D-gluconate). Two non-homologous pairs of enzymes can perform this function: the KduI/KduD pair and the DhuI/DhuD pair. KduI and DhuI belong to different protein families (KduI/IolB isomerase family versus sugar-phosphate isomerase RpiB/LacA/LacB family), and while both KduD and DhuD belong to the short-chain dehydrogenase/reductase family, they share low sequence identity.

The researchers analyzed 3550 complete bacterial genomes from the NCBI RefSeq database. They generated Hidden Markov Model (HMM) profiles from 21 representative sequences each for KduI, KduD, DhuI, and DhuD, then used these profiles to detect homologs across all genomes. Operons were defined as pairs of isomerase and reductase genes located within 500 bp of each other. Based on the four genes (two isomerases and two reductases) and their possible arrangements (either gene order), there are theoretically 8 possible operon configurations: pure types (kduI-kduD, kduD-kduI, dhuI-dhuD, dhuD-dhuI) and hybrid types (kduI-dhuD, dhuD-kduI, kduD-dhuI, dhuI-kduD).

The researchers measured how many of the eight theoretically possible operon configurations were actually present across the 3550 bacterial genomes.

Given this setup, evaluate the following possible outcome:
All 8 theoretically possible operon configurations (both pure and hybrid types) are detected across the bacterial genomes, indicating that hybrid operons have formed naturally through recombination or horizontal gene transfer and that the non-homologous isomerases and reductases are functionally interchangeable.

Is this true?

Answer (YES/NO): NO